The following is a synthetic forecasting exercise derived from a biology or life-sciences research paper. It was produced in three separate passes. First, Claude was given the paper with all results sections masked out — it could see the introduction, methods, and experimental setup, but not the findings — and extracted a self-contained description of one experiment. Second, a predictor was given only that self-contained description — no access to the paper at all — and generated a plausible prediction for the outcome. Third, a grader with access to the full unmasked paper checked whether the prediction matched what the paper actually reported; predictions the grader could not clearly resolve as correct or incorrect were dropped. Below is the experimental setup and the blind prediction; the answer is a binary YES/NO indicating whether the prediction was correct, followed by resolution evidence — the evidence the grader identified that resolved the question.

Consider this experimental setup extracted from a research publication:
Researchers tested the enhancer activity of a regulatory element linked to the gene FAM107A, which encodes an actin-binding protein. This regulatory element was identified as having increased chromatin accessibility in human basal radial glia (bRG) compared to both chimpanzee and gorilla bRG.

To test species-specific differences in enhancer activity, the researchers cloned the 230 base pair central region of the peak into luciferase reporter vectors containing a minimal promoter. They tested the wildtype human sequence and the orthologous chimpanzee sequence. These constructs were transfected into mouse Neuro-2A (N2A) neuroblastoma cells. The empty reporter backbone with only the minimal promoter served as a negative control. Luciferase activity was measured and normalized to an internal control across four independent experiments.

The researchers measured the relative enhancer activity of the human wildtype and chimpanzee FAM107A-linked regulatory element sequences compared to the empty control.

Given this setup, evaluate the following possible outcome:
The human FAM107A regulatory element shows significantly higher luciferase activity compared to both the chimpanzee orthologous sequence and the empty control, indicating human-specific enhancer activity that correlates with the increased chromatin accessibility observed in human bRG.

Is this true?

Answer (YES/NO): YES